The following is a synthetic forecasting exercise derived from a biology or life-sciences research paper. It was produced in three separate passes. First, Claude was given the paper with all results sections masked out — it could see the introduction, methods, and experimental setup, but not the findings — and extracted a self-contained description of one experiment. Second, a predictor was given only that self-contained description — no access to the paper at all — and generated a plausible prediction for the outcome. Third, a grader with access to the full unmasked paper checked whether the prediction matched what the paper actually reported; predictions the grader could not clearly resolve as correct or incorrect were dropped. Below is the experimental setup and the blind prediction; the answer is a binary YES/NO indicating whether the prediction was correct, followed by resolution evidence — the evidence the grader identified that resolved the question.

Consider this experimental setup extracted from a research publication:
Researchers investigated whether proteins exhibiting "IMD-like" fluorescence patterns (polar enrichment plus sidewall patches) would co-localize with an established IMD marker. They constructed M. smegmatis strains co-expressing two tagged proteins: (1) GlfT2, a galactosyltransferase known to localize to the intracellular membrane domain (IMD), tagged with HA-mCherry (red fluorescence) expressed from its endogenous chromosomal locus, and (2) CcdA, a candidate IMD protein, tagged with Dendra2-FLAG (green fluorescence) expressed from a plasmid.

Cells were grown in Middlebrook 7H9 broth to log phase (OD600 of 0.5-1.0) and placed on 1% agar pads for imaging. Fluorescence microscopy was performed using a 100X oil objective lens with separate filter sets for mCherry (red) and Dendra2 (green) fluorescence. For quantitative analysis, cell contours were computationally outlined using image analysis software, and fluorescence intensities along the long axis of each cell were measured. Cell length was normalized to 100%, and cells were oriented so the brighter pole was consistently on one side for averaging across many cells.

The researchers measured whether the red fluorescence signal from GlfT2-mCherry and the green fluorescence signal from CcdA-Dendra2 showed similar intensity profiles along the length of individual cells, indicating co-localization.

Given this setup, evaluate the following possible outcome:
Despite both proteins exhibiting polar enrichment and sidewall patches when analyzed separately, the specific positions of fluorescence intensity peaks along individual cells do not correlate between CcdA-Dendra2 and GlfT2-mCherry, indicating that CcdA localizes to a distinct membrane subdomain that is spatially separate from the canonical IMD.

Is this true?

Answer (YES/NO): NO